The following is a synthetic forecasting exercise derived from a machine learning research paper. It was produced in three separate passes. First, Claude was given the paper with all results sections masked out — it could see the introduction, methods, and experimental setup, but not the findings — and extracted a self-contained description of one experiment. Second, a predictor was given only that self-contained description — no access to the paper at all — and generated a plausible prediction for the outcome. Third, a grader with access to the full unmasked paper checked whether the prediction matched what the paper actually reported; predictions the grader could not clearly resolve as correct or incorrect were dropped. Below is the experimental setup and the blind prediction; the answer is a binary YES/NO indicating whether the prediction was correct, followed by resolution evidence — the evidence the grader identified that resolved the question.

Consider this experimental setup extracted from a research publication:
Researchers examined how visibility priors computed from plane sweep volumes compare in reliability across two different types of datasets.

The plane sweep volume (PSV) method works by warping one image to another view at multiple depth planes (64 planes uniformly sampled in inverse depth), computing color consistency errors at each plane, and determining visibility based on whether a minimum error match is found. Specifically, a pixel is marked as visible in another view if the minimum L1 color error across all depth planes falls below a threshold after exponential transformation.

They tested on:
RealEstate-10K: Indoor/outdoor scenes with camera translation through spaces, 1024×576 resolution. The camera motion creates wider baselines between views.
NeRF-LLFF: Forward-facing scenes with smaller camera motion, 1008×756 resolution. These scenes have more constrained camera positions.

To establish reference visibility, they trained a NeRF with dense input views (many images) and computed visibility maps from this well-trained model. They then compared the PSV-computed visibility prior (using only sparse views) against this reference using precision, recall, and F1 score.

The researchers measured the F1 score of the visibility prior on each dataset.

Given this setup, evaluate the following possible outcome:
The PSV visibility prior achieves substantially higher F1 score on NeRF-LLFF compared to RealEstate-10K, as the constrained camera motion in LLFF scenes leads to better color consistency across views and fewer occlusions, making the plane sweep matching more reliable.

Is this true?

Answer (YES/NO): NO